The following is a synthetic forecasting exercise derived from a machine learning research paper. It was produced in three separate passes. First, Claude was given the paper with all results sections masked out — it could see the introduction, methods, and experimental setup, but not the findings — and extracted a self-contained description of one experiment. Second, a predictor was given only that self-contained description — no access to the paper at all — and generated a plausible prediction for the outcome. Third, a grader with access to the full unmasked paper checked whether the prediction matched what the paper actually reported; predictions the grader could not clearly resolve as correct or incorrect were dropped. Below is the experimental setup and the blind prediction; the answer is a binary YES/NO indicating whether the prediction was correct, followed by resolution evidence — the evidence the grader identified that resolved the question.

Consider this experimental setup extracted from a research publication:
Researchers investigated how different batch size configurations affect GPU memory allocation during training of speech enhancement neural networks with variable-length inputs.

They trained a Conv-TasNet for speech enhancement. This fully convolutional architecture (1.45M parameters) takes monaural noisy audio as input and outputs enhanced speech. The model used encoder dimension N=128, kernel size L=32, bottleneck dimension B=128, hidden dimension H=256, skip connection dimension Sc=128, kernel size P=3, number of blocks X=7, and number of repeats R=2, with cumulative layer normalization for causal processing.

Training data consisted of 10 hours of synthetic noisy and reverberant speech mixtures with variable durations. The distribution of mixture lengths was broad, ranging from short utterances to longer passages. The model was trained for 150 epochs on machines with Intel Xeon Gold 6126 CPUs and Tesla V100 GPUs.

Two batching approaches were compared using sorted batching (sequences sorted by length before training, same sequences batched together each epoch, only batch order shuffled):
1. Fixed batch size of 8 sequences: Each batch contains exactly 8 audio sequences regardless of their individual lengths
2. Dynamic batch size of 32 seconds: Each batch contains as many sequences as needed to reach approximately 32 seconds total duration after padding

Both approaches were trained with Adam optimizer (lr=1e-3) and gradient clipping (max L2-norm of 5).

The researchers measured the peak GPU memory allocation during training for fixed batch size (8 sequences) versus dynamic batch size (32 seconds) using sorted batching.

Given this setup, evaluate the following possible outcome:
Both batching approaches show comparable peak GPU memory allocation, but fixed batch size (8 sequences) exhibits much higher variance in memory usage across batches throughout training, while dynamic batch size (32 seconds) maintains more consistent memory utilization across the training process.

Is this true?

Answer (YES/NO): NO